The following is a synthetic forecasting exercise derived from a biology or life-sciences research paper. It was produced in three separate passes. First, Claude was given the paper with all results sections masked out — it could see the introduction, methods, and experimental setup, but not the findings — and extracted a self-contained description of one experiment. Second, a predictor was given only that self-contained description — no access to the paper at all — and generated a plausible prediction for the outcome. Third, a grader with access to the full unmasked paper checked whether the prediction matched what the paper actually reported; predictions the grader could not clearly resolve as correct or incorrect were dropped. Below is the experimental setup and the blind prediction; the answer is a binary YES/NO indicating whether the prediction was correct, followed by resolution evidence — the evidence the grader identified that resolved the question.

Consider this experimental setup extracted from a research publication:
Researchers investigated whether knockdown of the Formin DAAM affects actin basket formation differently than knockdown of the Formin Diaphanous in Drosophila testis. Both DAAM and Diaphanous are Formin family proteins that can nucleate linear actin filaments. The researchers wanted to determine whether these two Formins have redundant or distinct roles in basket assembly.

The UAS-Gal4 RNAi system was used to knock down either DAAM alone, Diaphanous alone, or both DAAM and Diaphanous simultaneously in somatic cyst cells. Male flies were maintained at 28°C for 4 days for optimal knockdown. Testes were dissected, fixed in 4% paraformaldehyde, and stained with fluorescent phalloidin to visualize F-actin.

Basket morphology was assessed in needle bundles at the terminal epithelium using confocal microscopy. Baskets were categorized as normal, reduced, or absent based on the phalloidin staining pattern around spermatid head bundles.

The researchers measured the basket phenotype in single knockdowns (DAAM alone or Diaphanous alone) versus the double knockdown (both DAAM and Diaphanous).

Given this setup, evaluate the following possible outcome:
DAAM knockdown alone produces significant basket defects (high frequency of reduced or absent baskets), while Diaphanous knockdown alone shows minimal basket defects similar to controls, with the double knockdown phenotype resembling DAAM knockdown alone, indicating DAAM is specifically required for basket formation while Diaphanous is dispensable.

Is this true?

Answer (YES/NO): NO